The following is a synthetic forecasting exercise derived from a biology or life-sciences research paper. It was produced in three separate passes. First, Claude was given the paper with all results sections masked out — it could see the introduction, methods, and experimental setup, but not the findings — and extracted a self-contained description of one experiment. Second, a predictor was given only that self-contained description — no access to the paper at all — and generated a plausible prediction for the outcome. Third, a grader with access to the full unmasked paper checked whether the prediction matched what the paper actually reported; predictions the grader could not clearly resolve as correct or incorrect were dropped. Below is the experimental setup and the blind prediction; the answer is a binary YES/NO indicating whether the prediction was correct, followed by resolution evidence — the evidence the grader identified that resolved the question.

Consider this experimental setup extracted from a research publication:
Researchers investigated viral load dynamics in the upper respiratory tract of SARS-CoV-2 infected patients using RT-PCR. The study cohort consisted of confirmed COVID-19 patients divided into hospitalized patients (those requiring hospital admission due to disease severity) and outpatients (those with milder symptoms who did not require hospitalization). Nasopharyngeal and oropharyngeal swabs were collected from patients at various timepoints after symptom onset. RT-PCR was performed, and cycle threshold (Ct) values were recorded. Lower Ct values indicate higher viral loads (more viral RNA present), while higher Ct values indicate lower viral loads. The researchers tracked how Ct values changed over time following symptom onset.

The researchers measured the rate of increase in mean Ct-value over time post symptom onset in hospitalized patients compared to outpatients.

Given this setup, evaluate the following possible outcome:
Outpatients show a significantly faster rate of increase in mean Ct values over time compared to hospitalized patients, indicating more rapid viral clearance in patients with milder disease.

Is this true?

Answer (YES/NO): YES